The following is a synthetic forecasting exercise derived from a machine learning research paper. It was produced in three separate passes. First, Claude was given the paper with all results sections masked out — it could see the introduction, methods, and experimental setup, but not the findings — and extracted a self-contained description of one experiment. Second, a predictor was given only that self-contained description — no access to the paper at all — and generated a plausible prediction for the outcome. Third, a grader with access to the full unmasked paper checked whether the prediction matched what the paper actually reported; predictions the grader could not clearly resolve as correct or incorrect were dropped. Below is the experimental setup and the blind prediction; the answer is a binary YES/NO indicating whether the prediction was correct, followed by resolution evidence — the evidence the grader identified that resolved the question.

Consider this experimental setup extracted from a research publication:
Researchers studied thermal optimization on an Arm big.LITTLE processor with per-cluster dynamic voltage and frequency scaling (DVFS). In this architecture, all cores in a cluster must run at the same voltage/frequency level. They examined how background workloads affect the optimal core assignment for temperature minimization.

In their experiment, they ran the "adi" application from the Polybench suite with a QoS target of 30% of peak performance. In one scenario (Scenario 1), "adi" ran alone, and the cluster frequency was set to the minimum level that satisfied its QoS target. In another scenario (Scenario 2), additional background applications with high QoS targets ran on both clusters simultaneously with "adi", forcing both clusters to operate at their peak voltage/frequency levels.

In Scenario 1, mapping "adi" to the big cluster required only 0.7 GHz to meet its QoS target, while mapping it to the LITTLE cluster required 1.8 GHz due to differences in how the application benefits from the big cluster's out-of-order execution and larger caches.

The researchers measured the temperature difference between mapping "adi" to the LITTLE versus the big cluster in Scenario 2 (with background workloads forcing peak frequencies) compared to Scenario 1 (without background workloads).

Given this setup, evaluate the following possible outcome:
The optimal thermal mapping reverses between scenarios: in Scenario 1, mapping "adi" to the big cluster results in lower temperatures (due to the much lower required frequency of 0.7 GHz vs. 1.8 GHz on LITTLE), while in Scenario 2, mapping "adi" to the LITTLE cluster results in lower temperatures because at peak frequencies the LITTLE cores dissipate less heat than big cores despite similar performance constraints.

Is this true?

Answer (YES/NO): NO